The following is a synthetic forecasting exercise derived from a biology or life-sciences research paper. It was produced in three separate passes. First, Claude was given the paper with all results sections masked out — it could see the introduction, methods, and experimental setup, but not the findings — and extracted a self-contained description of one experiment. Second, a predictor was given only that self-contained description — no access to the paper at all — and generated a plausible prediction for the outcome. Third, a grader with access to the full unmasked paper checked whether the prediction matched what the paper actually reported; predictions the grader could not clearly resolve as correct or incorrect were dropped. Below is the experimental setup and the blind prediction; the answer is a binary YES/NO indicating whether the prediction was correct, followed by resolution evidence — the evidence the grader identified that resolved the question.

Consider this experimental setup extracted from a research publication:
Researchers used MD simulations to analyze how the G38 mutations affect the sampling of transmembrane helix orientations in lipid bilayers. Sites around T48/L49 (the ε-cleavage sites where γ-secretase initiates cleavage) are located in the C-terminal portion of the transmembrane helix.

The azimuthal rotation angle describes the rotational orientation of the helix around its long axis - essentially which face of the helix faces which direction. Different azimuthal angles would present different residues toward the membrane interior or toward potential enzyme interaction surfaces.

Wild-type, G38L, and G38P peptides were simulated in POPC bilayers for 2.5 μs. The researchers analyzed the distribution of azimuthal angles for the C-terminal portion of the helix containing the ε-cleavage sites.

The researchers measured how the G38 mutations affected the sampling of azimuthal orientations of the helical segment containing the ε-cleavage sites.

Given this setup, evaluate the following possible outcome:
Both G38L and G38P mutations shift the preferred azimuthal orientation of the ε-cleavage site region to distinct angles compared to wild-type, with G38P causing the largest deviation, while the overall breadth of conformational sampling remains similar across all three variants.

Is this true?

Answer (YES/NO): NO